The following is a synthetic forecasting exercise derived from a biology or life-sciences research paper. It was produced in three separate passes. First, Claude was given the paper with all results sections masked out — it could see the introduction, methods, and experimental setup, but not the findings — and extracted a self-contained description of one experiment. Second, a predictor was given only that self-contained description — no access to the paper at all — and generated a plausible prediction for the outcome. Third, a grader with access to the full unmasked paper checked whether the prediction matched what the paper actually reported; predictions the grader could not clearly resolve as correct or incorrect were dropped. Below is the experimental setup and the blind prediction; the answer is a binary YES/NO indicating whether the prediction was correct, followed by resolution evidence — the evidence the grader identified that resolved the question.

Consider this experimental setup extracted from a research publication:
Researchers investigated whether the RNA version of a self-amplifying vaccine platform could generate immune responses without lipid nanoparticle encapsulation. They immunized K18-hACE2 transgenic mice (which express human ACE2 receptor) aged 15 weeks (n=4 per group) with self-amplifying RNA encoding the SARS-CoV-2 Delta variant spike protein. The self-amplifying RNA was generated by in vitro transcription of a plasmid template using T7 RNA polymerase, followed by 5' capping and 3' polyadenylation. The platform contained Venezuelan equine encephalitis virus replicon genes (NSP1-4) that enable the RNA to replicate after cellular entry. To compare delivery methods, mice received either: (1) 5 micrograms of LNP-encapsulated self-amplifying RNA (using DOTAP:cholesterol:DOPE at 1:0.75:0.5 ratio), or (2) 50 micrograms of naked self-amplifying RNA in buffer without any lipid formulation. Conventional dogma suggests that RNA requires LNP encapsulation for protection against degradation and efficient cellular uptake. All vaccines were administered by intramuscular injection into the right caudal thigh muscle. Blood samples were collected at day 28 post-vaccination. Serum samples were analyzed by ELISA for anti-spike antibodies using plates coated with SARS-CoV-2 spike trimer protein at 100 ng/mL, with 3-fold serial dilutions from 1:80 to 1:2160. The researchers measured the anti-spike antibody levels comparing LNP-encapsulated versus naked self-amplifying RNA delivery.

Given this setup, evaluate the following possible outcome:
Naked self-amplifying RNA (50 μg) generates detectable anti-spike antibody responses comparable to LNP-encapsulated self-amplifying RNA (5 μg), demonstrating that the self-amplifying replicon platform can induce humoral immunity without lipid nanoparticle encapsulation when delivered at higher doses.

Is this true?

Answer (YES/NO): YES